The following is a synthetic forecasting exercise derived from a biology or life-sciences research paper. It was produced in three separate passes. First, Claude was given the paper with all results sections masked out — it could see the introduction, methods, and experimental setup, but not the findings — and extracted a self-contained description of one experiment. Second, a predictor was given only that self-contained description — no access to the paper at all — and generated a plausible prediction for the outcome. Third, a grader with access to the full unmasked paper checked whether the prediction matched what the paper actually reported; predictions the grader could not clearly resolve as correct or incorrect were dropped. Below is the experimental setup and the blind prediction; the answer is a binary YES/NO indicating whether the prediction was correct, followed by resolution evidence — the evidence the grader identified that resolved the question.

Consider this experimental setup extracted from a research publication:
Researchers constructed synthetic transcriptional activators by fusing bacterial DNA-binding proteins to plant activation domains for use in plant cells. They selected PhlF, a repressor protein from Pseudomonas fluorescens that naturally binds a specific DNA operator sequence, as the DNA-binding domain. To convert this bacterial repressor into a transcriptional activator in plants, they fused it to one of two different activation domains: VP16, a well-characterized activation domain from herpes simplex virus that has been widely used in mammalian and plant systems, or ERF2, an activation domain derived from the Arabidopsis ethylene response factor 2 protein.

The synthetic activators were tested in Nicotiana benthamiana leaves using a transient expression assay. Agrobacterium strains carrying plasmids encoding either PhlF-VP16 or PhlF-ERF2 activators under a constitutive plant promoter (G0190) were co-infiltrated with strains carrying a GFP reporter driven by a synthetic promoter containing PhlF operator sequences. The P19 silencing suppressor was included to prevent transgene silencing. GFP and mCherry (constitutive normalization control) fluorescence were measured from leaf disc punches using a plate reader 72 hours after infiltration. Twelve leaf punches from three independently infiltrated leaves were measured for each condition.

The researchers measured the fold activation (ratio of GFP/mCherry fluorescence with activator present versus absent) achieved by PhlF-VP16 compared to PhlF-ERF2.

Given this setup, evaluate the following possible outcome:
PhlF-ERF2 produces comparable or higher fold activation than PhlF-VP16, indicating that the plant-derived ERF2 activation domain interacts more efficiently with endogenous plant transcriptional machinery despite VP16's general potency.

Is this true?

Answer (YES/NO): YES